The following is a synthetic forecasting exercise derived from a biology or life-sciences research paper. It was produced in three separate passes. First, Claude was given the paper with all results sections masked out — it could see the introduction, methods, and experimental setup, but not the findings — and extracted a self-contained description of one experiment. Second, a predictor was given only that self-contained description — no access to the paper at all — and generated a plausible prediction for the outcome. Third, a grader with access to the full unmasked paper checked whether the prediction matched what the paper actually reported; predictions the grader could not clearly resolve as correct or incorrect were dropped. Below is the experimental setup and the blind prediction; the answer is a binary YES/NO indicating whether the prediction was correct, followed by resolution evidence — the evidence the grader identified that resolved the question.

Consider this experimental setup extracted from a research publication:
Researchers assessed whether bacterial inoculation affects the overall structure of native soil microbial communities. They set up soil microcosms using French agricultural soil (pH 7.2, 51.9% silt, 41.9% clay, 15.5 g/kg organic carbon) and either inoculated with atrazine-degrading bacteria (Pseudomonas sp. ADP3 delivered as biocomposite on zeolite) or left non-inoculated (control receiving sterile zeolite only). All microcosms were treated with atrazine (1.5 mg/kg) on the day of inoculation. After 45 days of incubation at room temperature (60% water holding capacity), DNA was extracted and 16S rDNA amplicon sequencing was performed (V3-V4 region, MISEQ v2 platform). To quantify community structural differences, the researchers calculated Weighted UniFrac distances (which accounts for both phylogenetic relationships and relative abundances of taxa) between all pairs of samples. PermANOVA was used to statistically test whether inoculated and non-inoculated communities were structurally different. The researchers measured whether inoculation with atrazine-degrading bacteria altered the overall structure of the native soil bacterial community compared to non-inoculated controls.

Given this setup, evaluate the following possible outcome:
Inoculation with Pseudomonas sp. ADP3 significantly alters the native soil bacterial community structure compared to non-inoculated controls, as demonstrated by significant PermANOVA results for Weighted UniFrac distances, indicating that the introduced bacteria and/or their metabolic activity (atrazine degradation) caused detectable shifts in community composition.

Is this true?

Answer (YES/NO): NO